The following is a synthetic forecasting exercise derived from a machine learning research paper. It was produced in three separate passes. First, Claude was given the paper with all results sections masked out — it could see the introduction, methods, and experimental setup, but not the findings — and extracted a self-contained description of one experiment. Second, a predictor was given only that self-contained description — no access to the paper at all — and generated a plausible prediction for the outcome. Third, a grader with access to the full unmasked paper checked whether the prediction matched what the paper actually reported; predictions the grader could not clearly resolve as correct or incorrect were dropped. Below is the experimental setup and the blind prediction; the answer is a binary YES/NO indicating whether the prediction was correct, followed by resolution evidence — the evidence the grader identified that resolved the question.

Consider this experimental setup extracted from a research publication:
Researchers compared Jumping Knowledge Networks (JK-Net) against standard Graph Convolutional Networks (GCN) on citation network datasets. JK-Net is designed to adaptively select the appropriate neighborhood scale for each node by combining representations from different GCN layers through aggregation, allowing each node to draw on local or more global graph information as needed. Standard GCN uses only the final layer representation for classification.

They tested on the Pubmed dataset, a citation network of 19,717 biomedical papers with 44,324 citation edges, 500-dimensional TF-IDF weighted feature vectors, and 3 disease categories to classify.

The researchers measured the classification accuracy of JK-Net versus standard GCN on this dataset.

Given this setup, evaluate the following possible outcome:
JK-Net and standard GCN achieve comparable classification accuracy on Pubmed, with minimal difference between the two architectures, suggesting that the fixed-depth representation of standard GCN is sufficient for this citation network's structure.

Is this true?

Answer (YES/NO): NO